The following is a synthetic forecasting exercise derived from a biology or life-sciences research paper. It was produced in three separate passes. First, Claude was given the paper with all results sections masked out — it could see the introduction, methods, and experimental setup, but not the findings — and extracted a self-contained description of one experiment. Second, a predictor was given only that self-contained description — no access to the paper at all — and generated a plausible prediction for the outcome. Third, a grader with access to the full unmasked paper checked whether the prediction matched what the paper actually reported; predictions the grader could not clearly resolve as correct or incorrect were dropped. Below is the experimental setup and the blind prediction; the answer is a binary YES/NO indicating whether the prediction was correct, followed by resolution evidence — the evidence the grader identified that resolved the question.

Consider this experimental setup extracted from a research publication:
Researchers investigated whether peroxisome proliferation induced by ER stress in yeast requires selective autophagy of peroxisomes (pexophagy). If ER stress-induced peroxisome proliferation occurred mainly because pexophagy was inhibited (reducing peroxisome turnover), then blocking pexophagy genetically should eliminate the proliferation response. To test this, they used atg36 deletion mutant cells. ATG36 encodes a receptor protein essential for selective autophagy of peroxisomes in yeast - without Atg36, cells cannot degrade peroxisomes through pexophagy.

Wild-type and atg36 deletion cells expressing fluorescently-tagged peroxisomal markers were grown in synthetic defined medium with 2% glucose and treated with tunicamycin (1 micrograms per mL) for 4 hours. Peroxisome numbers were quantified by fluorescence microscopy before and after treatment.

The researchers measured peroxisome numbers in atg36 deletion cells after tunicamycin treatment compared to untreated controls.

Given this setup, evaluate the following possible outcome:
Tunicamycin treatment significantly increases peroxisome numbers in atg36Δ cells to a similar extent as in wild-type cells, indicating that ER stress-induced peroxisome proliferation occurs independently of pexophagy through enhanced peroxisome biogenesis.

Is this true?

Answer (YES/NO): NO